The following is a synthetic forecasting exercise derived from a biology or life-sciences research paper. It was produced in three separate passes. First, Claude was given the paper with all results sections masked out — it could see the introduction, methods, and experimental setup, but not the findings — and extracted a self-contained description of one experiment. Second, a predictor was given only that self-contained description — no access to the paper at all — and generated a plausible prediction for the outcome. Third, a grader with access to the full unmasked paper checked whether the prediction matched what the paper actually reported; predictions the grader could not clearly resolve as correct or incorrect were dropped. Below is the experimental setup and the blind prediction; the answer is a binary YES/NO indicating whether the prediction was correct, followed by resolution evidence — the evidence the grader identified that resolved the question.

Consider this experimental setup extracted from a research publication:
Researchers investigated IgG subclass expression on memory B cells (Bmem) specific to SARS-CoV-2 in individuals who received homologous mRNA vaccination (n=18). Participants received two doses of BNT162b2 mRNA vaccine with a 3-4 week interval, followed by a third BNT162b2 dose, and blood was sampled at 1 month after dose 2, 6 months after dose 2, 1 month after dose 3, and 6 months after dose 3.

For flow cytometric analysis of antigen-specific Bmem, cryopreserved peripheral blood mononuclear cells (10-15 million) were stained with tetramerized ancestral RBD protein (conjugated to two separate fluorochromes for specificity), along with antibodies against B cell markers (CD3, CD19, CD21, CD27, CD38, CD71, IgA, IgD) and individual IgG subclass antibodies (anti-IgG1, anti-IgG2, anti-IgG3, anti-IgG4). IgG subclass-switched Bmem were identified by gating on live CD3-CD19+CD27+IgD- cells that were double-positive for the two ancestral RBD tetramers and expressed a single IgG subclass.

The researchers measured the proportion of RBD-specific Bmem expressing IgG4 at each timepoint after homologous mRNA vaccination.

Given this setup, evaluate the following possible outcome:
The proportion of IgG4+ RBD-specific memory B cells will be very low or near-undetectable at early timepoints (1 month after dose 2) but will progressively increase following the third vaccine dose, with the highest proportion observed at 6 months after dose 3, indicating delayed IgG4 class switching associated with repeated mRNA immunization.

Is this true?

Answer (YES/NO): NO